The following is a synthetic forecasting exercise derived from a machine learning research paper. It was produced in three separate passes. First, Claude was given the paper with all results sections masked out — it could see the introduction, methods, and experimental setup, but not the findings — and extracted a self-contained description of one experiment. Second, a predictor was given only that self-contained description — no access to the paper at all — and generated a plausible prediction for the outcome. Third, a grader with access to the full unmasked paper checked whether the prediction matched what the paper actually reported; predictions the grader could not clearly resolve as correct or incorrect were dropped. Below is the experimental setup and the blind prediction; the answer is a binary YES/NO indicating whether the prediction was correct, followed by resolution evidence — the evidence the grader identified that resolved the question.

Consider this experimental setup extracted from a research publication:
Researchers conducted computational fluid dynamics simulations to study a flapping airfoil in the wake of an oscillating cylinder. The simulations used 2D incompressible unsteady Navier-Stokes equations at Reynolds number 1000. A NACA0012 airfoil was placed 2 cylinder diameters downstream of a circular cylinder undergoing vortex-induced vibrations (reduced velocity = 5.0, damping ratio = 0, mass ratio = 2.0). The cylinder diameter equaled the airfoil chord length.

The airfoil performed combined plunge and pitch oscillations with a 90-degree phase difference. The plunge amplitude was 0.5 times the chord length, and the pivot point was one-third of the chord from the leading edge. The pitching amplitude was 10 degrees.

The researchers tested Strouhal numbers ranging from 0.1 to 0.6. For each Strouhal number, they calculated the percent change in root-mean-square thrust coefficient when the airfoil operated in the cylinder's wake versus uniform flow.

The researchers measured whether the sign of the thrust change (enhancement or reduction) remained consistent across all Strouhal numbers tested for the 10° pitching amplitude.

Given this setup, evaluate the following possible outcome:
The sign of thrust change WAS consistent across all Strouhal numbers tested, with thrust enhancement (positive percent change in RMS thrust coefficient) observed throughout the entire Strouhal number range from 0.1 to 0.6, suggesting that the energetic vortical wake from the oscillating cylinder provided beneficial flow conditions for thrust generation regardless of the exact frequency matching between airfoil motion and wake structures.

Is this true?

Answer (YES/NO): YES